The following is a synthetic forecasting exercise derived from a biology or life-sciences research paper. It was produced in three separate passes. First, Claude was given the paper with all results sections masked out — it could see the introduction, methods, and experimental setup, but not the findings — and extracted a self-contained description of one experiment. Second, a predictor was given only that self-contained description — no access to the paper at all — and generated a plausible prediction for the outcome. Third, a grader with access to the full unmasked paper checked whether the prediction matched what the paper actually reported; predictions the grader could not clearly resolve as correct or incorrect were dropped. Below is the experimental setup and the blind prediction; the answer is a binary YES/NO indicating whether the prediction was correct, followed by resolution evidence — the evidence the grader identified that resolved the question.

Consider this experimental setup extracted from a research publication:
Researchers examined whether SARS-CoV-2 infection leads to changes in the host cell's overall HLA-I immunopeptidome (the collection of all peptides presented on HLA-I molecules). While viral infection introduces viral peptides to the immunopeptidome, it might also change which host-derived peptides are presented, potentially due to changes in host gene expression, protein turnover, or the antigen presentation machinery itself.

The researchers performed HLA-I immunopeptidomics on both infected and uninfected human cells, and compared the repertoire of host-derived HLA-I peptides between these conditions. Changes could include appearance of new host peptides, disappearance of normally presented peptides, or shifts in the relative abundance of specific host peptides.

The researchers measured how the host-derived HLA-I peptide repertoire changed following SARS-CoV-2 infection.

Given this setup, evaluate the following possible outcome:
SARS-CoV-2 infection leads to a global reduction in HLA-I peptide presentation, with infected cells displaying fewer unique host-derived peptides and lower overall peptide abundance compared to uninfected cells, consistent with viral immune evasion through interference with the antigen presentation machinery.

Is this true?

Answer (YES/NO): NO